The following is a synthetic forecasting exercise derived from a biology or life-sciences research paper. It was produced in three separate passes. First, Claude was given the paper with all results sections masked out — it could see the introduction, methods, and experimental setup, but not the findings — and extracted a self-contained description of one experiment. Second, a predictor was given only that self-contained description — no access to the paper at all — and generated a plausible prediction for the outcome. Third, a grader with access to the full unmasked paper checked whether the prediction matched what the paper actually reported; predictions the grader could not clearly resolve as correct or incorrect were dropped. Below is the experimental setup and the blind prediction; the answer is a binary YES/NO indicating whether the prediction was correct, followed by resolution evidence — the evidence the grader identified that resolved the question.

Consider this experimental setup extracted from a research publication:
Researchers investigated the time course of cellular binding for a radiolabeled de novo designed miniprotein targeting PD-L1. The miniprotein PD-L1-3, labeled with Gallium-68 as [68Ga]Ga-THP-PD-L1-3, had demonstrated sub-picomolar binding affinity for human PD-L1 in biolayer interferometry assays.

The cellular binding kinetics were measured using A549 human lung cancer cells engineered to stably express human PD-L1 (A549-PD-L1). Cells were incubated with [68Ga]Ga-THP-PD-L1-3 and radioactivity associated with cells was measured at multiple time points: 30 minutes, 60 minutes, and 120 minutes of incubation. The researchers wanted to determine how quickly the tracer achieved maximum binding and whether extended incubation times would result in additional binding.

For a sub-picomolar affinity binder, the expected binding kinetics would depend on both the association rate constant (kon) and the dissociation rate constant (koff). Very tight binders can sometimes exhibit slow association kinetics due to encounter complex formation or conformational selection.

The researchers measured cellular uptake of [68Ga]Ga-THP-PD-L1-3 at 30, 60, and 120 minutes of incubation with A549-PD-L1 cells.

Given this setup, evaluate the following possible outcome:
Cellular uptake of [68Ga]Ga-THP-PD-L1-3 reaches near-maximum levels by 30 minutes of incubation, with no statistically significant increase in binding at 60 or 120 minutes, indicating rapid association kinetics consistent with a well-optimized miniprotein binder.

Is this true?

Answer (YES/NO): YES